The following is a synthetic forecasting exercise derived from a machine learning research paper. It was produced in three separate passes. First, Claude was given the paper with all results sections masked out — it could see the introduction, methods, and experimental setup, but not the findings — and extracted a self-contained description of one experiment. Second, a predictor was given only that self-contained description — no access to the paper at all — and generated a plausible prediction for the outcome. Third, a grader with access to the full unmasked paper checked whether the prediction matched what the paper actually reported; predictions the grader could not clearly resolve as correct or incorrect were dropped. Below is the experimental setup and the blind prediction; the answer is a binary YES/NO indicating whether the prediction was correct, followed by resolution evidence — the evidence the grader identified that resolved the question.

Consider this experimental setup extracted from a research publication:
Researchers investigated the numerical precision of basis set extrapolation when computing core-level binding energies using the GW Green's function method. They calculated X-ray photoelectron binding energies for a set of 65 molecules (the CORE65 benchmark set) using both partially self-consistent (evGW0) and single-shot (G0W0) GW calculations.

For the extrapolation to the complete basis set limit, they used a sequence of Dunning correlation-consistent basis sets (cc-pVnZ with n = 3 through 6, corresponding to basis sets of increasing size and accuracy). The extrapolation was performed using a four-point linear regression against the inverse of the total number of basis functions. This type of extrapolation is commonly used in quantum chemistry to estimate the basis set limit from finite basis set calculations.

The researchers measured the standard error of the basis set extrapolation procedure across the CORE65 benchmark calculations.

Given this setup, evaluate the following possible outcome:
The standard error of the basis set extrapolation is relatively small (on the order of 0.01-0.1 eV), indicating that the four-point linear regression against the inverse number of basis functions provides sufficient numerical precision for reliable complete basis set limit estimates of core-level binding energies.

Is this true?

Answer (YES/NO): YES